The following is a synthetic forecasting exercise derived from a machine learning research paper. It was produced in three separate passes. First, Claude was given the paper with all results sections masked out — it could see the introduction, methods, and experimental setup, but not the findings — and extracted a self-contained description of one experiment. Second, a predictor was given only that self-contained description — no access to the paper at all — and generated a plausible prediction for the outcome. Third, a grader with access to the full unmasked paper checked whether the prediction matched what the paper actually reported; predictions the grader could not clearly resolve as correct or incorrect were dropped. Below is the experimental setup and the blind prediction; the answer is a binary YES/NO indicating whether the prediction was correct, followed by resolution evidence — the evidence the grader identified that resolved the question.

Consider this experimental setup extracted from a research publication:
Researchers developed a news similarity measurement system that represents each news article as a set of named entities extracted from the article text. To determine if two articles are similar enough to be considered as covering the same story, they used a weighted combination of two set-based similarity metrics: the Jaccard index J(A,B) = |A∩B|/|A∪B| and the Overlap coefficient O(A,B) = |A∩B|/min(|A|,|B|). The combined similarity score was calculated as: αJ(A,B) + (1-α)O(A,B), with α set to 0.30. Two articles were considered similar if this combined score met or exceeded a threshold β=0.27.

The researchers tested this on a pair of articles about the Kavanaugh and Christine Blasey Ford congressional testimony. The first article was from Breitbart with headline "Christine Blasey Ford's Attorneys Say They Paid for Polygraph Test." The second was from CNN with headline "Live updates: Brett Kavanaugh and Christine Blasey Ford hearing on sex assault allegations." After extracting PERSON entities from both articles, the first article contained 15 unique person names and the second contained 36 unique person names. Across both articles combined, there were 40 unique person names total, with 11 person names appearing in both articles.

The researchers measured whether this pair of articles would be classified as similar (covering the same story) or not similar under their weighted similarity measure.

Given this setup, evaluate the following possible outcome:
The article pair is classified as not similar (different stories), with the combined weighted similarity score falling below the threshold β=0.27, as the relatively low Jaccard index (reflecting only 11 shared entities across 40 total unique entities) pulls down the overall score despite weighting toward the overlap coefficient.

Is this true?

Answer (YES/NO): NO